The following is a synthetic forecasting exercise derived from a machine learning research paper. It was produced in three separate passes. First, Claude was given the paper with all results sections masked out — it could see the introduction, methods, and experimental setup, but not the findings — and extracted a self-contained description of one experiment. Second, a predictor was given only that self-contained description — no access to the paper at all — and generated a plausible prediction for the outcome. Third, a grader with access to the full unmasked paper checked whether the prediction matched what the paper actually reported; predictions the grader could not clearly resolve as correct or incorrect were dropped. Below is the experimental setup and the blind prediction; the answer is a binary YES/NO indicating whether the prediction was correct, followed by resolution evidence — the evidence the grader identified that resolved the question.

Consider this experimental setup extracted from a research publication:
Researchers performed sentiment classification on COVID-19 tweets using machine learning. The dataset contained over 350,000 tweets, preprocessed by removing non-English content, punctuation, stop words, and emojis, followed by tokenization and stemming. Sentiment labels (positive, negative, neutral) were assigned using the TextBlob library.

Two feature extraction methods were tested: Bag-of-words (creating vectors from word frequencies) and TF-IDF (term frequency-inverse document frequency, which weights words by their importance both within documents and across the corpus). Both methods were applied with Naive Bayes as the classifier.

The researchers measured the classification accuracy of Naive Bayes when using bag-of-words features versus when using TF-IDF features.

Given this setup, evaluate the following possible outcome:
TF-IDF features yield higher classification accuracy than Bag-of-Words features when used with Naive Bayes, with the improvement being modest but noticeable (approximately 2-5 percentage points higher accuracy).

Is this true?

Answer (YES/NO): YES